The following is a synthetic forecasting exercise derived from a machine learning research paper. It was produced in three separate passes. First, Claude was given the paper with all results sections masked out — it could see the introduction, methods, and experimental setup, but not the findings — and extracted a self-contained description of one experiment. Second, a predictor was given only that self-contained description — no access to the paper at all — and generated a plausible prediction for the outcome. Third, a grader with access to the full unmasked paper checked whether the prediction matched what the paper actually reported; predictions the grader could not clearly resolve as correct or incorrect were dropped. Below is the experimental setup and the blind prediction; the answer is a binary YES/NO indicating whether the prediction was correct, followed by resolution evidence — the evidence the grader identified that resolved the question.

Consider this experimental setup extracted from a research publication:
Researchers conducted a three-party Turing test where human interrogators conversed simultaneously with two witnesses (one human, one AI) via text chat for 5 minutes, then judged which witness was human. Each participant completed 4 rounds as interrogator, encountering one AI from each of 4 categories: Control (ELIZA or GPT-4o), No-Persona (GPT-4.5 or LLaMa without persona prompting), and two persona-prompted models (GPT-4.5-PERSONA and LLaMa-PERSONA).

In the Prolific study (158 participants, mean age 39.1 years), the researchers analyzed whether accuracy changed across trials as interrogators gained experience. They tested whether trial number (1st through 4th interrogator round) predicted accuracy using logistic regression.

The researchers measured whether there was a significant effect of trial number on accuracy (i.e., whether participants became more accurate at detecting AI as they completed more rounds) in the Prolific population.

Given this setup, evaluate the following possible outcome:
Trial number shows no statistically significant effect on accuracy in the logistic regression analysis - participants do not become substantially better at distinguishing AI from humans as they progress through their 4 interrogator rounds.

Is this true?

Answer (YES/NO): NO